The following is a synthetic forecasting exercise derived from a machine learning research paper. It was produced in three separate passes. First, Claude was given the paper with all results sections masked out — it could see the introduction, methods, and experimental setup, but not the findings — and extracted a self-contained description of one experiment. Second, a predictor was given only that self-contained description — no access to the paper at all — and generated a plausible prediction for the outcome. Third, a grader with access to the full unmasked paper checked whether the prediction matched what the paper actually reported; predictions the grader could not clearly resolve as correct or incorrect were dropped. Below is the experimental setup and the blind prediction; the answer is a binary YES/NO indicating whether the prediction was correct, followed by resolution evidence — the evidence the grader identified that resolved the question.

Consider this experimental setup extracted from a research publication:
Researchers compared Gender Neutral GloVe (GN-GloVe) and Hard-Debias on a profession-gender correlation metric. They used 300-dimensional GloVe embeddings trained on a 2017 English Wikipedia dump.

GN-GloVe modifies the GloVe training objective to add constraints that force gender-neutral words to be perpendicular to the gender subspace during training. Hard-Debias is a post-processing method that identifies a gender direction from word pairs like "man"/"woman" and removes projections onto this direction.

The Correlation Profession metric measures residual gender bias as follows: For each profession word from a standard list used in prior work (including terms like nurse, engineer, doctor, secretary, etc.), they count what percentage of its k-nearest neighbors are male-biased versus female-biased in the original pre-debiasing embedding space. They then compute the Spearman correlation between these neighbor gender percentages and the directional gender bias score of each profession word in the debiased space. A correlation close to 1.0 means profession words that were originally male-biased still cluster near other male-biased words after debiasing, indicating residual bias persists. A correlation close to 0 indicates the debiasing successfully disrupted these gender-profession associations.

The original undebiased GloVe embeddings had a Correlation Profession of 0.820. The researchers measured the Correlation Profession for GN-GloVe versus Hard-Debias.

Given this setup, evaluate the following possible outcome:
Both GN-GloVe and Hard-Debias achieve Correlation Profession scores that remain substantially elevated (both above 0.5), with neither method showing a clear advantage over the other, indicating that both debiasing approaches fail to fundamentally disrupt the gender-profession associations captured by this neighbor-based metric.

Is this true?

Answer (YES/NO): NO